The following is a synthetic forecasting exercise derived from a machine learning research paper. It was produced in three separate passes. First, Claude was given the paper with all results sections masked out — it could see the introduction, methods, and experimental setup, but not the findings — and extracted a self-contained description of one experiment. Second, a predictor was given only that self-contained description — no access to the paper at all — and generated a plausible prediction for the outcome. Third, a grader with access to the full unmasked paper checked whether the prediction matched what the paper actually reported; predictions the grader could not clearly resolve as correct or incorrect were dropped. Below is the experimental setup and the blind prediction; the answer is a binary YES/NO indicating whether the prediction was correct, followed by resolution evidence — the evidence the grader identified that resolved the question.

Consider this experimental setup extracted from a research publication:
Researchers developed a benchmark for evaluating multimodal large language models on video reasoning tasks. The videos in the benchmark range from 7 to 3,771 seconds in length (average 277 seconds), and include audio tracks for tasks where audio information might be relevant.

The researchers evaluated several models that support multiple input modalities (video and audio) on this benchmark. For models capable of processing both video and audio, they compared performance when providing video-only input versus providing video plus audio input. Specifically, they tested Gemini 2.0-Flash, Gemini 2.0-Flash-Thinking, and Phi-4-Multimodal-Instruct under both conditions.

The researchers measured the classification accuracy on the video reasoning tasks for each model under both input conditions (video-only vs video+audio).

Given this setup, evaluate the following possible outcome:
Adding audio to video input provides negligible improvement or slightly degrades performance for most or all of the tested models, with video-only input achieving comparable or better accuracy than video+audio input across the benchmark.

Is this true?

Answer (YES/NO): NO